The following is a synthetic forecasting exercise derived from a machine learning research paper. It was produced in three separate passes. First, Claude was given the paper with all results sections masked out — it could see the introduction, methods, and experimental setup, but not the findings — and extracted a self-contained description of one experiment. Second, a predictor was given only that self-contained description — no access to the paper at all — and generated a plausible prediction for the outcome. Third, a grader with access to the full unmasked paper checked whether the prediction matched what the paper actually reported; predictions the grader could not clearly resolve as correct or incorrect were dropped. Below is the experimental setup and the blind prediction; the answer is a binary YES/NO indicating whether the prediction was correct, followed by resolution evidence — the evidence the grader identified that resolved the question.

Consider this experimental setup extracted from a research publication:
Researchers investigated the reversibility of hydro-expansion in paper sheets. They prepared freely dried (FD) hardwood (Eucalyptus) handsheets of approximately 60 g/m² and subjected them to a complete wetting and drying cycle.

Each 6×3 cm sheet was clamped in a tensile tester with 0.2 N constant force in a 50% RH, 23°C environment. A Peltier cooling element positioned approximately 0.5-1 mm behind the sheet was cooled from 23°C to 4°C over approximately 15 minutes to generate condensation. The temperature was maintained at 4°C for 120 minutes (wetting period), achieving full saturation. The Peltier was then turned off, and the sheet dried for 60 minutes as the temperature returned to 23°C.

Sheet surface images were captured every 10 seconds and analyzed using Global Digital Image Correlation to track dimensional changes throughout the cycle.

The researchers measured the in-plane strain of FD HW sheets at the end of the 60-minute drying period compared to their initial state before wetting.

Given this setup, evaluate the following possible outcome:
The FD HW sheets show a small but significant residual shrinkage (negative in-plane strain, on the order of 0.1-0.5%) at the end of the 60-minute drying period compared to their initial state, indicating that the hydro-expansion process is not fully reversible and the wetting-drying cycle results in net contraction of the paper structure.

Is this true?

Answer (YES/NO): YES